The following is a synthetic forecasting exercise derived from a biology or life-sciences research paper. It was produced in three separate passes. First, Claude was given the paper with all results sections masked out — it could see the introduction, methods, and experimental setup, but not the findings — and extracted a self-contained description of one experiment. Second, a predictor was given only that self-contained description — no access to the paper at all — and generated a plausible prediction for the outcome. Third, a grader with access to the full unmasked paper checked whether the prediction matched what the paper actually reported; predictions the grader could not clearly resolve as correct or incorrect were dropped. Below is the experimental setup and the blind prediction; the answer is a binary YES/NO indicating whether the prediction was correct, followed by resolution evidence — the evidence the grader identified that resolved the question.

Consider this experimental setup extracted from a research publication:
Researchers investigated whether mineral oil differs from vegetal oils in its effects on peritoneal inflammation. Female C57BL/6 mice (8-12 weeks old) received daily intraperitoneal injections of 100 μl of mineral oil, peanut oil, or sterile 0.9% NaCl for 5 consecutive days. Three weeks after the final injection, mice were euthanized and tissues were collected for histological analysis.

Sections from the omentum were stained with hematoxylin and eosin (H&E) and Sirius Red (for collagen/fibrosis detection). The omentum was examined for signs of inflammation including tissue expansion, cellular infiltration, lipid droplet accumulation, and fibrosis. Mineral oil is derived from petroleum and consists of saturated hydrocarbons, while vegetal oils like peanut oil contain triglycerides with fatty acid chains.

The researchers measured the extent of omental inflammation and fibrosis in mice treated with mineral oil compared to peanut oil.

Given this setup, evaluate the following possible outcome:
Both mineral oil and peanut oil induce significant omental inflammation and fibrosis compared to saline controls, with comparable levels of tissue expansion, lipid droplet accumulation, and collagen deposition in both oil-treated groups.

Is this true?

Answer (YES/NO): YES